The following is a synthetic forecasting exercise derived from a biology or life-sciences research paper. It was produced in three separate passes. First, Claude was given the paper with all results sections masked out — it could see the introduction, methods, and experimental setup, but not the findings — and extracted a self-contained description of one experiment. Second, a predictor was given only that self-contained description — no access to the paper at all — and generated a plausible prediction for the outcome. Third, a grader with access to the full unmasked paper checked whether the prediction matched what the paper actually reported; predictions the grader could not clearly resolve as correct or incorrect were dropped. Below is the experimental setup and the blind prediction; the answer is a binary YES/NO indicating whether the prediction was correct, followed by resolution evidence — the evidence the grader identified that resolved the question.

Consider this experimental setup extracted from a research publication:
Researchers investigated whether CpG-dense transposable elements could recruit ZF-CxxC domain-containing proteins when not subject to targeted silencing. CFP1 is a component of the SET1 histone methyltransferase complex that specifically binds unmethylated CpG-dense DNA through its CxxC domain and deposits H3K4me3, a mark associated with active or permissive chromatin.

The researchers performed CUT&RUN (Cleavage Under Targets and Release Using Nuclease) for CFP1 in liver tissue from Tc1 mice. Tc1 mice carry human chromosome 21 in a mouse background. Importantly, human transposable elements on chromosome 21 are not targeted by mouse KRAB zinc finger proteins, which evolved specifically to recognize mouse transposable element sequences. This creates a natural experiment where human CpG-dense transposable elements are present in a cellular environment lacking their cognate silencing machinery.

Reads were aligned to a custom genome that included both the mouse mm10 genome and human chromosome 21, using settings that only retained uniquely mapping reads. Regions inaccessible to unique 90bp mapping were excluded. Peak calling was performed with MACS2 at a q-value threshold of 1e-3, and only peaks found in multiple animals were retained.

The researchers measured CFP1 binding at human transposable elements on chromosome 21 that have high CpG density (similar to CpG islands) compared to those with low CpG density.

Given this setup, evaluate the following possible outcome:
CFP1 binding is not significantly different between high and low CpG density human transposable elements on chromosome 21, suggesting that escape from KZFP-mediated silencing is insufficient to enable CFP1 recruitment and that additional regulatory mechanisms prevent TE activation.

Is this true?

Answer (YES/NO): NO